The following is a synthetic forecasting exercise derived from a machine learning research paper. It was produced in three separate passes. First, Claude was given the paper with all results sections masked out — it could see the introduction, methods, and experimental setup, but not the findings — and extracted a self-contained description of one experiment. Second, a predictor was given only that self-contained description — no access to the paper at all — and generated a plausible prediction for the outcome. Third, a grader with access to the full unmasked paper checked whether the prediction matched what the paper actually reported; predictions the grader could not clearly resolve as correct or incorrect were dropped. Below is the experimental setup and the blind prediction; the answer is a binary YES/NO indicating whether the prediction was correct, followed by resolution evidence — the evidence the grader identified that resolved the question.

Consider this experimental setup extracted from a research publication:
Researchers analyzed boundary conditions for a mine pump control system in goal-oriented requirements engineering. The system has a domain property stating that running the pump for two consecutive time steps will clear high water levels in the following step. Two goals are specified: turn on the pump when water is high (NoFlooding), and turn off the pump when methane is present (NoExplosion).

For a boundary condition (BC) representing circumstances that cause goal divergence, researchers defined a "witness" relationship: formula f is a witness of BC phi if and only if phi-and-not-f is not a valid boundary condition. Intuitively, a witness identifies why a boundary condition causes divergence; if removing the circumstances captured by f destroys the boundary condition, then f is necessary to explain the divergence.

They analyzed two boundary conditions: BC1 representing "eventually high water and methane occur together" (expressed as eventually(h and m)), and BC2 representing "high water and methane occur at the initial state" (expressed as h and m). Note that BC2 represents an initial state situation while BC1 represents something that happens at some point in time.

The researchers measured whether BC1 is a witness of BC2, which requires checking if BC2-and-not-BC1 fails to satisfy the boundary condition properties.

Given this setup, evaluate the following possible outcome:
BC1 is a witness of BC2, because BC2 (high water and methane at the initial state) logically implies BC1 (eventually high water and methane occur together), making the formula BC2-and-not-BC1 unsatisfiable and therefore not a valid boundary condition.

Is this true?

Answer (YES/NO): YES